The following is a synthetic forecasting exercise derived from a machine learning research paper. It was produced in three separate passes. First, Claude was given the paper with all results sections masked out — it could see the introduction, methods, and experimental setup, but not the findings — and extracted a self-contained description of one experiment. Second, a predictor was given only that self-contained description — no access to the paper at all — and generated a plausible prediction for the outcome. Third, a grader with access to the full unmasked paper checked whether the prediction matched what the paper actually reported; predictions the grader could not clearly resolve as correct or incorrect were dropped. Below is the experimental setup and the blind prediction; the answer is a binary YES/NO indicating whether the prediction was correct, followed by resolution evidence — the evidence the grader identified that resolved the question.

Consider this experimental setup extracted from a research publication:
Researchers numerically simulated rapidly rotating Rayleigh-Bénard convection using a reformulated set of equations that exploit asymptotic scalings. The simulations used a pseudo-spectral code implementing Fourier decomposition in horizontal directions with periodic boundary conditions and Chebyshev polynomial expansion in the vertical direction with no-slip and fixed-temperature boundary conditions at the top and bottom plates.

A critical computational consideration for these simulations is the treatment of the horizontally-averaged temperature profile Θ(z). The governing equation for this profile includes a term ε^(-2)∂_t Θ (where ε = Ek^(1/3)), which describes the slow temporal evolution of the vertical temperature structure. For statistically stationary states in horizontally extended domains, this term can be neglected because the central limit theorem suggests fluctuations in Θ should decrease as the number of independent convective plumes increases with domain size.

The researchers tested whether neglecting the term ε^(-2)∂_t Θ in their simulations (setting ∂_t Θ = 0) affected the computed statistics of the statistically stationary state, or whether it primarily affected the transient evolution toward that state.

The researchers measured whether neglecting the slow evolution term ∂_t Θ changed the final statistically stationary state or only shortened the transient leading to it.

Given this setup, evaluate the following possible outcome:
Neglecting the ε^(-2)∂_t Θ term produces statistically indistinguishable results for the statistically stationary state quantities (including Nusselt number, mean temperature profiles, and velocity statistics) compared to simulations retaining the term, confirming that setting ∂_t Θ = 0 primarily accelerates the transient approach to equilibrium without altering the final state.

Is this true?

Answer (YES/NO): YES